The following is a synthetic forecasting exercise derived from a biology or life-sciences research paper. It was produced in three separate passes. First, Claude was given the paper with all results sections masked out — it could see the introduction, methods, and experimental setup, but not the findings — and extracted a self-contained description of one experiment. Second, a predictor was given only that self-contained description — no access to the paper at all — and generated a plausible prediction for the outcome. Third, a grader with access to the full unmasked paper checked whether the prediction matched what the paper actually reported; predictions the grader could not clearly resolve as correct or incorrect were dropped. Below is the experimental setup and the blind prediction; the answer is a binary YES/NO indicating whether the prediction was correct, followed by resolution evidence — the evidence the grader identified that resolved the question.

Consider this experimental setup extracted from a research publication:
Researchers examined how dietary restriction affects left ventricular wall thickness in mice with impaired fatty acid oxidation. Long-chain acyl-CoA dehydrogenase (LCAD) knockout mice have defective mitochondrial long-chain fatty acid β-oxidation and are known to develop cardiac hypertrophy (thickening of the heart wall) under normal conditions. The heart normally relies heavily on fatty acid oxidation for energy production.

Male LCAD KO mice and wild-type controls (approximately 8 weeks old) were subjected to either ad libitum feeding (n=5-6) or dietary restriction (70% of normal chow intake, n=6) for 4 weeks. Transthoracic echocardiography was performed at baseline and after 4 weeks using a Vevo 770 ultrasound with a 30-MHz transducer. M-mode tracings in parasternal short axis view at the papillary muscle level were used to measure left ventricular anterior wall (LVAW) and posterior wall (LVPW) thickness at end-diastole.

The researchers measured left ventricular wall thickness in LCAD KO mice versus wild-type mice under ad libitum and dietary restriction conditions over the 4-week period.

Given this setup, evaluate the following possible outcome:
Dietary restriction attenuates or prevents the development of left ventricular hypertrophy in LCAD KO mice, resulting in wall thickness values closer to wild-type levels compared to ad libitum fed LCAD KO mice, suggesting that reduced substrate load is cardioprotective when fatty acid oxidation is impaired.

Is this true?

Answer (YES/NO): NO